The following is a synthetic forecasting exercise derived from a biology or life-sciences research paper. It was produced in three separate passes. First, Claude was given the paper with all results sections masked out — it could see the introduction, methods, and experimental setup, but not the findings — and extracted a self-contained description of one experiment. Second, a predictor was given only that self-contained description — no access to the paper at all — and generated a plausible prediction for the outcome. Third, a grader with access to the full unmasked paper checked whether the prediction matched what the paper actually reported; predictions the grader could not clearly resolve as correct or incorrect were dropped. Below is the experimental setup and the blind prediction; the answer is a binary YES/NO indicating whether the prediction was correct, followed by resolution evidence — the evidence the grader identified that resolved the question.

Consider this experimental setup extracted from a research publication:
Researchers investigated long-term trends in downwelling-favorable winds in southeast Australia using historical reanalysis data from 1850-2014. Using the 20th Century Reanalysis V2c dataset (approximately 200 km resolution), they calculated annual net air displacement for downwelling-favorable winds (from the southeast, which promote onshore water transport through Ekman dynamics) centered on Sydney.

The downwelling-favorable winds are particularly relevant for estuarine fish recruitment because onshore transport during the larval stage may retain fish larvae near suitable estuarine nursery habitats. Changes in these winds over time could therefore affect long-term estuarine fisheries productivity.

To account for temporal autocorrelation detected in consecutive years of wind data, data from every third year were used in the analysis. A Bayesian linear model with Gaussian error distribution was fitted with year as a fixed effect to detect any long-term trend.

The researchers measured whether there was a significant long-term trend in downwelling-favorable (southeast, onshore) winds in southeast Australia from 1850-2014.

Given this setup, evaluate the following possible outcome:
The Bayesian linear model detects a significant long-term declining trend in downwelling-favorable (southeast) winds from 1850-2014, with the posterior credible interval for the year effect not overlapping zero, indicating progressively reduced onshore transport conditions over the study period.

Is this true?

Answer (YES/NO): YES